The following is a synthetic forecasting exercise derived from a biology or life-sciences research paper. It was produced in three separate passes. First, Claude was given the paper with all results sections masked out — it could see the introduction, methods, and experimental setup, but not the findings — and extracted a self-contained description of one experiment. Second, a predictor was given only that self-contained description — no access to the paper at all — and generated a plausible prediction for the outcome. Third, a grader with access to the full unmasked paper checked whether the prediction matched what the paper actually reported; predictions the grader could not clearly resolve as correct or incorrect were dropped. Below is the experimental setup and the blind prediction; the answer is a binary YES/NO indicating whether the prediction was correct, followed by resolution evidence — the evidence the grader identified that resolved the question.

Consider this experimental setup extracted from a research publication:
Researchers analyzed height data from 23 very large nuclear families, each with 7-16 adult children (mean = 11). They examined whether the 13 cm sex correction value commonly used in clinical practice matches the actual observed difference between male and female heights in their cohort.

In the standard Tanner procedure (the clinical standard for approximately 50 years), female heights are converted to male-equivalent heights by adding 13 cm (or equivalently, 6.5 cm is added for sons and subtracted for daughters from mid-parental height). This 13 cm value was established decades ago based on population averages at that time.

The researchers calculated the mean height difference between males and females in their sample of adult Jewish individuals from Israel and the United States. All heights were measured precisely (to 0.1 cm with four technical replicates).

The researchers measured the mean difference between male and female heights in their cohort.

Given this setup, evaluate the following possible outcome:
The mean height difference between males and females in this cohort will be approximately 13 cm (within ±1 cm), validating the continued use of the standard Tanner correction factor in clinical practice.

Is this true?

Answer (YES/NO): NO